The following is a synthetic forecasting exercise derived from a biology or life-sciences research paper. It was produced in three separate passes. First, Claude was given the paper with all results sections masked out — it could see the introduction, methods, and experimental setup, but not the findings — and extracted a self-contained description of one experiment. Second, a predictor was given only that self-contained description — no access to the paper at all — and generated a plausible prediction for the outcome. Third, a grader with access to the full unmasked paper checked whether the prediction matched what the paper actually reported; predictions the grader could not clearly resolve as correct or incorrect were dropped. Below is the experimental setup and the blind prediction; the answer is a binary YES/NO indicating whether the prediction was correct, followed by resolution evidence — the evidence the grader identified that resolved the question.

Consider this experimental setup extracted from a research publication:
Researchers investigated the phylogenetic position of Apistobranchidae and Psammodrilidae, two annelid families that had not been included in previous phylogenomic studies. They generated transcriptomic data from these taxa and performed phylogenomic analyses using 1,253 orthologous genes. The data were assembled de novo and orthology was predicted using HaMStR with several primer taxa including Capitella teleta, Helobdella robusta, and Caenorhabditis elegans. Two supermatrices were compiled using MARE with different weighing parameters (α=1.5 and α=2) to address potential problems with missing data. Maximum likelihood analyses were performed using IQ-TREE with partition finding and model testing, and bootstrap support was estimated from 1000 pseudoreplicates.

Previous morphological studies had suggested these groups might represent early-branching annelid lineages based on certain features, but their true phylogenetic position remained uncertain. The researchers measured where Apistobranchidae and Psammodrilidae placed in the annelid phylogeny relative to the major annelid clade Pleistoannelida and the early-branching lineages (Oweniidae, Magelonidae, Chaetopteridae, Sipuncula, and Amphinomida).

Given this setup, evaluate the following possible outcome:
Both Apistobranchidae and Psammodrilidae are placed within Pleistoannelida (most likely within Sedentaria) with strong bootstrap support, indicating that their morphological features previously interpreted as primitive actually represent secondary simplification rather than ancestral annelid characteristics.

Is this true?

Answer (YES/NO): NO